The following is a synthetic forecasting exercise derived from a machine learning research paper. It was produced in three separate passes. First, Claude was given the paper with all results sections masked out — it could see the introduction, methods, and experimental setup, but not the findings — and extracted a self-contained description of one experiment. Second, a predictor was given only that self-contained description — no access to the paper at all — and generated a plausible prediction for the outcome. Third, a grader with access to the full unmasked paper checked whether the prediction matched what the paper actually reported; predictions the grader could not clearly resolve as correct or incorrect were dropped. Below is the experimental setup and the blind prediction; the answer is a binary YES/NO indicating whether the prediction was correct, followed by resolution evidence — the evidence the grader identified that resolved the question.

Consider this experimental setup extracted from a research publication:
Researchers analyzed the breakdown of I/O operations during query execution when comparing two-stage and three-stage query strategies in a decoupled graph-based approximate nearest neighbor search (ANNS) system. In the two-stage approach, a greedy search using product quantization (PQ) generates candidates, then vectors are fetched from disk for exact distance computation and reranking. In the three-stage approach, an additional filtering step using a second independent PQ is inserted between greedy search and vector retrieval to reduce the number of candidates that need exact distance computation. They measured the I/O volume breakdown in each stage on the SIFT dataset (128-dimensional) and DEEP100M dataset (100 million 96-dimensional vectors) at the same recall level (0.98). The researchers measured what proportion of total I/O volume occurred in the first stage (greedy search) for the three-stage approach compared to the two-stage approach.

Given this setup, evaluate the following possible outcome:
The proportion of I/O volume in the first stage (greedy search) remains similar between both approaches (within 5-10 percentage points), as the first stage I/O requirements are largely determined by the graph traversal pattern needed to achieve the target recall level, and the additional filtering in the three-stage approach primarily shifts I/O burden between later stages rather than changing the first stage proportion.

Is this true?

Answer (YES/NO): NO